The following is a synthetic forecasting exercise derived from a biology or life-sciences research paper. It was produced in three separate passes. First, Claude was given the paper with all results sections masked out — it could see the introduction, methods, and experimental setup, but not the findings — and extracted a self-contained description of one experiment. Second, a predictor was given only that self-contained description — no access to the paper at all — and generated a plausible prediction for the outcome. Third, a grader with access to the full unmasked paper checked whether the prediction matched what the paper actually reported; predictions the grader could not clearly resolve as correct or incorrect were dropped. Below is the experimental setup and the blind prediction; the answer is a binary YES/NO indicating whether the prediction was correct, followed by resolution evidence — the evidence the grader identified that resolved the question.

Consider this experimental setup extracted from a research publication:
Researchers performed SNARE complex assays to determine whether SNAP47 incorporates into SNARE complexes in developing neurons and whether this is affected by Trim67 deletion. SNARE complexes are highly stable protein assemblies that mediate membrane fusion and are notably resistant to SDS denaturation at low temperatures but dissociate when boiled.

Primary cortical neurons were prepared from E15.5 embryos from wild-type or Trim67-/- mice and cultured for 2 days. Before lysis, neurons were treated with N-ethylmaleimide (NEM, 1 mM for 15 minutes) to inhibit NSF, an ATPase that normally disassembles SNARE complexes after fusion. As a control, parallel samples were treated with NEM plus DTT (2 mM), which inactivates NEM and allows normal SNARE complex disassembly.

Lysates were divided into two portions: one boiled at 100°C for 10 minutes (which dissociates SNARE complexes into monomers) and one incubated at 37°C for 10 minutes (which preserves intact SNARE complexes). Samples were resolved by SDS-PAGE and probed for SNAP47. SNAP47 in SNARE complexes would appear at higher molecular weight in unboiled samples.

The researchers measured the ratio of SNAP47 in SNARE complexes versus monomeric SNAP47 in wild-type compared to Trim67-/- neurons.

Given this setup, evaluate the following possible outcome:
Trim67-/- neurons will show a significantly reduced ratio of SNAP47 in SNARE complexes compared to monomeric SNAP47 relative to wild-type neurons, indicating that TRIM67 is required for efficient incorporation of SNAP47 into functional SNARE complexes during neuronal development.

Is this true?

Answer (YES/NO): NO